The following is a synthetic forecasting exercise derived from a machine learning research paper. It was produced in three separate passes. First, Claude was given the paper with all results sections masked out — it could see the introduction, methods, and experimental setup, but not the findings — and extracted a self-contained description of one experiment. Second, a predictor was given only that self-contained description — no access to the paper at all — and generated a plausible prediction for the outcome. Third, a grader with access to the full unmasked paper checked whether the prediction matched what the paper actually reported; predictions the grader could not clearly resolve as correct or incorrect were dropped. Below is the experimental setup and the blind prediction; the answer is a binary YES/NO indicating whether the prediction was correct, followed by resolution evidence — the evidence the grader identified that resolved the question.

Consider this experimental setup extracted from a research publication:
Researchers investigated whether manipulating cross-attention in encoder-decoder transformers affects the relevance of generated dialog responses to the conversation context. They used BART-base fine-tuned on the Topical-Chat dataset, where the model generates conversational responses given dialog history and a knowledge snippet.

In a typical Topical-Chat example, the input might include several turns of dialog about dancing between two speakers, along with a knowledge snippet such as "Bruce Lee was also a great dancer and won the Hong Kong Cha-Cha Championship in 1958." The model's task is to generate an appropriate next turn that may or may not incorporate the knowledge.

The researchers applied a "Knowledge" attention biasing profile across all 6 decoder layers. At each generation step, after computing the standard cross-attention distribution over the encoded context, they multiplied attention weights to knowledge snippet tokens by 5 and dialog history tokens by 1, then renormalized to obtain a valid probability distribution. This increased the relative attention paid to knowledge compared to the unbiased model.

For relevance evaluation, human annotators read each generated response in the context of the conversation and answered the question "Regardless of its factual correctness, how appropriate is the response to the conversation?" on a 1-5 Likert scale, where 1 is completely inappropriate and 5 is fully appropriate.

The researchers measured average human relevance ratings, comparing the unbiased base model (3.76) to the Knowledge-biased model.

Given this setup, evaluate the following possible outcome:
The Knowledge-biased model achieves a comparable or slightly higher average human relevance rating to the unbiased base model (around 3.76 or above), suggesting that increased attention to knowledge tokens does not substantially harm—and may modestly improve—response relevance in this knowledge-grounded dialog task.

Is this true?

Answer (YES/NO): YES